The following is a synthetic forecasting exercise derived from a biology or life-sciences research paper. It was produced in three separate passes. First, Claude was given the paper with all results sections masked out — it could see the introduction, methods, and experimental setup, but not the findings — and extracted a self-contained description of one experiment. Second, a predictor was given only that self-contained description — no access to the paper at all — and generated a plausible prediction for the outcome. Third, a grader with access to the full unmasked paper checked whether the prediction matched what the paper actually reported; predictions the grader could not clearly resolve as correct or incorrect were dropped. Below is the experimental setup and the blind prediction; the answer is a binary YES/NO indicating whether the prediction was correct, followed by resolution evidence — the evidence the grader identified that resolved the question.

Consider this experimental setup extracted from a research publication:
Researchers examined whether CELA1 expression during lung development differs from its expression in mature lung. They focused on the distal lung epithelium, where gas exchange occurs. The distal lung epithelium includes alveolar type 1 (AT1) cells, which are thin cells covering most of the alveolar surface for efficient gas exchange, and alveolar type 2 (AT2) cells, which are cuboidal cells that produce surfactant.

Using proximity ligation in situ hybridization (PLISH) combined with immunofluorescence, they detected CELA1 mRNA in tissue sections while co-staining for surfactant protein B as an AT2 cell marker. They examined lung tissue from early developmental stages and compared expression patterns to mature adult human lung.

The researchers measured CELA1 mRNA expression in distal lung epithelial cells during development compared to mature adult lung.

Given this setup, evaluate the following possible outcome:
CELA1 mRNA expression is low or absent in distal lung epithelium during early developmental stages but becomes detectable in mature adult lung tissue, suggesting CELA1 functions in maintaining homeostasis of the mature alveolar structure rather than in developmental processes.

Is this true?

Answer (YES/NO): NO